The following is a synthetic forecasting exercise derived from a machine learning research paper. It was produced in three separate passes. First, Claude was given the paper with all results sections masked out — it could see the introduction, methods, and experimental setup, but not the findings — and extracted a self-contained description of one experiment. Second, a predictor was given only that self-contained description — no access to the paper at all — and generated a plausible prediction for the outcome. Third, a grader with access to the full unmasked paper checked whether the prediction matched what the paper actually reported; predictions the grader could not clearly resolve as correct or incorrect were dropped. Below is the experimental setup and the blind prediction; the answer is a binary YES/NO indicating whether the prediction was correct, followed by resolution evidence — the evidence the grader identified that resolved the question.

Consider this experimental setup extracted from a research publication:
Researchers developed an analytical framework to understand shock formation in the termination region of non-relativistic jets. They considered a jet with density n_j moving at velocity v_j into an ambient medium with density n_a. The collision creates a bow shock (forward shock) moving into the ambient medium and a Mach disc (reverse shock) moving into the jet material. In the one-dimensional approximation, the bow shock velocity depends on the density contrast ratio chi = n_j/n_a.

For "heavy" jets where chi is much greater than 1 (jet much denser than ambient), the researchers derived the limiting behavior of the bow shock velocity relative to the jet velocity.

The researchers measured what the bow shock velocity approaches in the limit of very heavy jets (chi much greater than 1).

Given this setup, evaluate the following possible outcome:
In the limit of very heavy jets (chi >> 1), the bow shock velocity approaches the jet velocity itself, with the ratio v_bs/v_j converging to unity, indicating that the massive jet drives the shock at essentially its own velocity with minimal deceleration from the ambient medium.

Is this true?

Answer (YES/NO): YES